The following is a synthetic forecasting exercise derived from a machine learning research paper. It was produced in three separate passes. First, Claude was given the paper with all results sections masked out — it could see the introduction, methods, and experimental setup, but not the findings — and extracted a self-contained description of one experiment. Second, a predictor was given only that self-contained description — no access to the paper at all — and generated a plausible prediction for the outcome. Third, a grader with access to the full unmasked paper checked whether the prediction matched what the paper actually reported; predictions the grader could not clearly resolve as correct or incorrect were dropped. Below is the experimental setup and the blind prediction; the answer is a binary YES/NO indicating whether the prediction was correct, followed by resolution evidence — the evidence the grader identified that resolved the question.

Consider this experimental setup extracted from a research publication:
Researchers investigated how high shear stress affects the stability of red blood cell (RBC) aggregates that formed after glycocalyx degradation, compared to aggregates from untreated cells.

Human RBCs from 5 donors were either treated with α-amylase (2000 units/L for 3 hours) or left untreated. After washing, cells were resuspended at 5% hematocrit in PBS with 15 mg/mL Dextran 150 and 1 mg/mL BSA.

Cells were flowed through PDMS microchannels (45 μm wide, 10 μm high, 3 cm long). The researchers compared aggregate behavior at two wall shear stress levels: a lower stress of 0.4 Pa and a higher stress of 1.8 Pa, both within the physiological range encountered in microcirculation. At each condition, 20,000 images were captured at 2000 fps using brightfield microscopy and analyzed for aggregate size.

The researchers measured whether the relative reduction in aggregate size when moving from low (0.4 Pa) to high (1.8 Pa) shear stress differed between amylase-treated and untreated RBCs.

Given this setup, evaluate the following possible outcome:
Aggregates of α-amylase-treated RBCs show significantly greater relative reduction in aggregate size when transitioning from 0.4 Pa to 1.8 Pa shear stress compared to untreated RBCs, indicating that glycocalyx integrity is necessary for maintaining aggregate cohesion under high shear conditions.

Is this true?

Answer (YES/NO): NO